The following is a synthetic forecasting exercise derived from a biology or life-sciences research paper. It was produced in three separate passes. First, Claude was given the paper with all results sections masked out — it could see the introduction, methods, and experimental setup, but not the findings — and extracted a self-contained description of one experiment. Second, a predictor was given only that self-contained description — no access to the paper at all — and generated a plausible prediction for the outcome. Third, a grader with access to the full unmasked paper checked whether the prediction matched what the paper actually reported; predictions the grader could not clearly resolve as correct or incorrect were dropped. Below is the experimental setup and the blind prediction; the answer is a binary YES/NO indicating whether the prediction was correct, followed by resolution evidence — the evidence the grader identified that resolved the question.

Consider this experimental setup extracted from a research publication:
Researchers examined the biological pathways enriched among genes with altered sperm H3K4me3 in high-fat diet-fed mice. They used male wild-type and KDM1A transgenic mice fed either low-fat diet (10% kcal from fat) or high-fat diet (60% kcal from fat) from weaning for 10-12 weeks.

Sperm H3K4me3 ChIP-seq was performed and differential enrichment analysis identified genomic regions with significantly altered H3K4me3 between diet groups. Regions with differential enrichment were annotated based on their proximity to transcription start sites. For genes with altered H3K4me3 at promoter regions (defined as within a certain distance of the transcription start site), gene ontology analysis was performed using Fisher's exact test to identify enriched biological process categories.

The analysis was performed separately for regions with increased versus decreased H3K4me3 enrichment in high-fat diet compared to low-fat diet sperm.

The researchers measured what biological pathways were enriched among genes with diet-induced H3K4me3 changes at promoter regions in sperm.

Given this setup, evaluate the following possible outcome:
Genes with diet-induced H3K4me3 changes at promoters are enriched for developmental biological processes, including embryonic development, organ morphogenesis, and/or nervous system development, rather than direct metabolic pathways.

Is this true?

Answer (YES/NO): NO